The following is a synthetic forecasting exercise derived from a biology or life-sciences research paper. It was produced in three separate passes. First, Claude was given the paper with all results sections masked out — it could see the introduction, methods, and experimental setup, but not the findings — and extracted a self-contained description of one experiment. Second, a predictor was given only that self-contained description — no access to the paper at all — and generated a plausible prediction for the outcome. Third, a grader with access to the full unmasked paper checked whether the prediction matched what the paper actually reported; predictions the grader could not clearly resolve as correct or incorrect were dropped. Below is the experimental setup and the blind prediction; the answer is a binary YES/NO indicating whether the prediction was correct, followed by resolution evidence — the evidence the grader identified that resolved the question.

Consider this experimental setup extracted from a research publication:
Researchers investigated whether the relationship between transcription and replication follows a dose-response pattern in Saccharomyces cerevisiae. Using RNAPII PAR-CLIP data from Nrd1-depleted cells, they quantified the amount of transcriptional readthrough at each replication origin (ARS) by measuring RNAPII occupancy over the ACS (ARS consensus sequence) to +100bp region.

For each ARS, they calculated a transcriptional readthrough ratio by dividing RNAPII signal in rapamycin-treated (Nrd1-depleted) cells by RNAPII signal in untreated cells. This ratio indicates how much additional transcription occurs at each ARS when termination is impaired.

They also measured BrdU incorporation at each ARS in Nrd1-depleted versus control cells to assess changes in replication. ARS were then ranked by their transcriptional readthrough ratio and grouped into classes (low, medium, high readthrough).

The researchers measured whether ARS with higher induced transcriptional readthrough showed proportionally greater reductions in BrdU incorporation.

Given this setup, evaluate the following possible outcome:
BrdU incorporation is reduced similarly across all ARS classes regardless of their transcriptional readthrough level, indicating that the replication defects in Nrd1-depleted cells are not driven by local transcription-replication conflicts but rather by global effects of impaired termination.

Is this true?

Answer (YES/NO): NO